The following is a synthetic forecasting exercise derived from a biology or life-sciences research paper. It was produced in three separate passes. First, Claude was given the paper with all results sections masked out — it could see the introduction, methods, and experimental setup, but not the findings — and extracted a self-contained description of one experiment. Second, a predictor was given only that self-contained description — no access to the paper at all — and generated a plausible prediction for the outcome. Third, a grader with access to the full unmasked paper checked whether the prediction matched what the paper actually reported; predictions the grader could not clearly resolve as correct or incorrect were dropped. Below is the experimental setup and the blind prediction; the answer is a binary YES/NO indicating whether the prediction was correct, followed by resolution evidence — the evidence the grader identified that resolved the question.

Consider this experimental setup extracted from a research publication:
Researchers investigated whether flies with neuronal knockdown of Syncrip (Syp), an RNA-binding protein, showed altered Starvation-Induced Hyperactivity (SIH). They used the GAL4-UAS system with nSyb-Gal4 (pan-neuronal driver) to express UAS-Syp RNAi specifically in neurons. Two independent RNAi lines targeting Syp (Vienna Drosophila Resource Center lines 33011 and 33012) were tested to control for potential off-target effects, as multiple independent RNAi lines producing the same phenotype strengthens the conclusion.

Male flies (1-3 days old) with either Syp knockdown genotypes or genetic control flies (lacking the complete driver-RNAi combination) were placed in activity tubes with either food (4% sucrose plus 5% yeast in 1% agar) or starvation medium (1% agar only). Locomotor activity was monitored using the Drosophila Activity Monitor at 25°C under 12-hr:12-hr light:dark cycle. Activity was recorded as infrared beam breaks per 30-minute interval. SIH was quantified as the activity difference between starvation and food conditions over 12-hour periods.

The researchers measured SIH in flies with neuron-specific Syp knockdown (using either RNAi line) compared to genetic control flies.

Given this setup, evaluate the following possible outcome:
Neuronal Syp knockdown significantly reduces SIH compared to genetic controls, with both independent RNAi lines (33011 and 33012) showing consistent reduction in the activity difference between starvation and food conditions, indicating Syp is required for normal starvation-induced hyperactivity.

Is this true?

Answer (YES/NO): YES